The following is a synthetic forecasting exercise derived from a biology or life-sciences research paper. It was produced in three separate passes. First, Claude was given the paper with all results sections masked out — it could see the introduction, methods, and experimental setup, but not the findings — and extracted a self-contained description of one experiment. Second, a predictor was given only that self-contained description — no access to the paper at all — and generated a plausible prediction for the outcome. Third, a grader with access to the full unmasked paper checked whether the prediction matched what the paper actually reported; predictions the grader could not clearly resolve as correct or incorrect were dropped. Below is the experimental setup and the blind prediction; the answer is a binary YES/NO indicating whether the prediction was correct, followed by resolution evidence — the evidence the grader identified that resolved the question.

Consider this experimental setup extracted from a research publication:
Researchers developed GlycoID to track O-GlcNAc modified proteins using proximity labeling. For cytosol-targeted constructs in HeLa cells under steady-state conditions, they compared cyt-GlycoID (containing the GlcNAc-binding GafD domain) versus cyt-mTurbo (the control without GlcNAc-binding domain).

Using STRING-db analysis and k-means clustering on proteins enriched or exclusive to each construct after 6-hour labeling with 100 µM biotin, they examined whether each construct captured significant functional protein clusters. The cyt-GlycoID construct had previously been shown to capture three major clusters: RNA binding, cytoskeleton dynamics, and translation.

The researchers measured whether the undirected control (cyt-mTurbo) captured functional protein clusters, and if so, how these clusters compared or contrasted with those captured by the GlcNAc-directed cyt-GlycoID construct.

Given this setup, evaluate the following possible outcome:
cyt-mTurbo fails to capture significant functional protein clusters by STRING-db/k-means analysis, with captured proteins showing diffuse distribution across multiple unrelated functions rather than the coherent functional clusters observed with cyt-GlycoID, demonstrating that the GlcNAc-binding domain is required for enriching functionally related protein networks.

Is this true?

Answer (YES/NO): NO